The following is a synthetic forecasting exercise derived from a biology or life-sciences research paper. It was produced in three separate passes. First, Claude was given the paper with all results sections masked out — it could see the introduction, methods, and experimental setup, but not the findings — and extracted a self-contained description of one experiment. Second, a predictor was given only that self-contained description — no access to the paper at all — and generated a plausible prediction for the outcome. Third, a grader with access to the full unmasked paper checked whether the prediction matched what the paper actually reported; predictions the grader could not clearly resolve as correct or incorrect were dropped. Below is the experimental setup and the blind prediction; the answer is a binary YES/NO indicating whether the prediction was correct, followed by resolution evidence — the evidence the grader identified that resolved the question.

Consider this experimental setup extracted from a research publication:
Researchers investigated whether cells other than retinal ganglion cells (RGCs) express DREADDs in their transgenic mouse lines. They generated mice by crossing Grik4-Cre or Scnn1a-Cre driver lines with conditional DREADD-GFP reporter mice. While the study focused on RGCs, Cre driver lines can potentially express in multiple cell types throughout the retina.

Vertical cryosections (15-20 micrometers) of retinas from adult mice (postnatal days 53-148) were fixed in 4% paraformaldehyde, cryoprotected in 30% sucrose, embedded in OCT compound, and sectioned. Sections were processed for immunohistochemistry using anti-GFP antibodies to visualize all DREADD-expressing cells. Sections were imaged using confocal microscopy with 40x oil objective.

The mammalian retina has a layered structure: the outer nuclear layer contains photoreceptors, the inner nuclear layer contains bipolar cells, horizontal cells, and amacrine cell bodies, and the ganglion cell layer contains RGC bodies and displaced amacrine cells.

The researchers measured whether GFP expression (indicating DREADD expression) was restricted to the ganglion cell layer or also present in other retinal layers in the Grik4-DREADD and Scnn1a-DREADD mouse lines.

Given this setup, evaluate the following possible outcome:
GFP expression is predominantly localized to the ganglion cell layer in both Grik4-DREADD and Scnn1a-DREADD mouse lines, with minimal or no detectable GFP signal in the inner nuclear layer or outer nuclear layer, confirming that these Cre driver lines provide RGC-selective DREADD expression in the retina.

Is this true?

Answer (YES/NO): NO